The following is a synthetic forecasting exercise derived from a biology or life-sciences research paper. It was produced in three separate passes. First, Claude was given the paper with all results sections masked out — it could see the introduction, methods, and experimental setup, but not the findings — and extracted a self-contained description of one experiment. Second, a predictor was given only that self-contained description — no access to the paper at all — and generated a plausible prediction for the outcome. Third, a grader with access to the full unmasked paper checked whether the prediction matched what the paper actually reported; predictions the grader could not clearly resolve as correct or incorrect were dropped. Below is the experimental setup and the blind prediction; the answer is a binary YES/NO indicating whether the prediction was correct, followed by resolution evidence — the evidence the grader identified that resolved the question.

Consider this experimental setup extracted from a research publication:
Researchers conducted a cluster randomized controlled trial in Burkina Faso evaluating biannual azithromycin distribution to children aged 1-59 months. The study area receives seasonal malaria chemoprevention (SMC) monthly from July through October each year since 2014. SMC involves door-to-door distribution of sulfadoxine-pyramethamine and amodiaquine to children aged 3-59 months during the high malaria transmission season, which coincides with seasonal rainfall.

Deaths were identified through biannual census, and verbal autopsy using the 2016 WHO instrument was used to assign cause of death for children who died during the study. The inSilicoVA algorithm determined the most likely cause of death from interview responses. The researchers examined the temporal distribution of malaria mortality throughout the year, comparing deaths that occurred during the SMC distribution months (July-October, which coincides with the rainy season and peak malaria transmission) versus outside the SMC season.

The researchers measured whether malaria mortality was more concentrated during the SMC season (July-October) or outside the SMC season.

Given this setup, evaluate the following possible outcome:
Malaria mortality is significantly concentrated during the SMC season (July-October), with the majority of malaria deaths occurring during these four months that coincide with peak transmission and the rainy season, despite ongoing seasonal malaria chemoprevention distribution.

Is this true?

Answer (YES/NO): YES